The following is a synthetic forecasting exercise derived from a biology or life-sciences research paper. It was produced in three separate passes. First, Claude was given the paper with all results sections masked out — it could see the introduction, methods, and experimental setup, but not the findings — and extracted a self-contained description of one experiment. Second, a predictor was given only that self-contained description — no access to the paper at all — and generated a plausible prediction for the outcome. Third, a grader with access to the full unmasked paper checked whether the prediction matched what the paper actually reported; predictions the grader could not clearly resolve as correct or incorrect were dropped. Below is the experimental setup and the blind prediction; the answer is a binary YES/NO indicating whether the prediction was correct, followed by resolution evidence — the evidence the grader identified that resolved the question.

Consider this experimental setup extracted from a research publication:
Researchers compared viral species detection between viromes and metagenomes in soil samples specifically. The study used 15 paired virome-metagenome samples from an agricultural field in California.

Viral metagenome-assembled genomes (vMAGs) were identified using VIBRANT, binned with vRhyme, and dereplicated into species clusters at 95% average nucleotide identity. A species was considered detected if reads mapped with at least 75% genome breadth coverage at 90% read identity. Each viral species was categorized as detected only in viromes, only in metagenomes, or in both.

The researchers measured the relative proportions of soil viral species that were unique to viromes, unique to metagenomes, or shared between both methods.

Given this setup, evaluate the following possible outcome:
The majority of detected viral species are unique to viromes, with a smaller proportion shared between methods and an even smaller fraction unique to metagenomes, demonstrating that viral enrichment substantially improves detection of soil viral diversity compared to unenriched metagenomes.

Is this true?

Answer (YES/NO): YES